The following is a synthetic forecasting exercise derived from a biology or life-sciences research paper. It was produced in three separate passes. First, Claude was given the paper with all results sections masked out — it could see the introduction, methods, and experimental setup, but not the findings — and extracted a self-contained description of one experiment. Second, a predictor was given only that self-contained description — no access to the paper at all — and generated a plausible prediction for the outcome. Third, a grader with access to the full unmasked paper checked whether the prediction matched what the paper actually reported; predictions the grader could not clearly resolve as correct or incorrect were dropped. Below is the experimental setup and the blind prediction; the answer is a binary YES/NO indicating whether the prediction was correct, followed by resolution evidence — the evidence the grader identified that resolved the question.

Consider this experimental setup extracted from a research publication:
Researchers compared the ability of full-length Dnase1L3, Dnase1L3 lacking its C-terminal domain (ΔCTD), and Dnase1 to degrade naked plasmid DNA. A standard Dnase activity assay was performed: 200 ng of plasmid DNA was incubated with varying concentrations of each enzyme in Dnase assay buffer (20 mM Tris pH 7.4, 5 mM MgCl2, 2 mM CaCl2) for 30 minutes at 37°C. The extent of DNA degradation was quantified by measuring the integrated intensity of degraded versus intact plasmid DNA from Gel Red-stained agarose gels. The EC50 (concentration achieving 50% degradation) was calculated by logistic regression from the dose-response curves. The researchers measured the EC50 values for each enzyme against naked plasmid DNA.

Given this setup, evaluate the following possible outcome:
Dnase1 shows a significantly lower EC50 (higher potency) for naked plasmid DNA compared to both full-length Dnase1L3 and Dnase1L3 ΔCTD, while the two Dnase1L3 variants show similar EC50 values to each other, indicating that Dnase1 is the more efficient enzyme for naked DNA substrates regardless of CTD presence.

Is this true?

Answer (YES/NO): NO